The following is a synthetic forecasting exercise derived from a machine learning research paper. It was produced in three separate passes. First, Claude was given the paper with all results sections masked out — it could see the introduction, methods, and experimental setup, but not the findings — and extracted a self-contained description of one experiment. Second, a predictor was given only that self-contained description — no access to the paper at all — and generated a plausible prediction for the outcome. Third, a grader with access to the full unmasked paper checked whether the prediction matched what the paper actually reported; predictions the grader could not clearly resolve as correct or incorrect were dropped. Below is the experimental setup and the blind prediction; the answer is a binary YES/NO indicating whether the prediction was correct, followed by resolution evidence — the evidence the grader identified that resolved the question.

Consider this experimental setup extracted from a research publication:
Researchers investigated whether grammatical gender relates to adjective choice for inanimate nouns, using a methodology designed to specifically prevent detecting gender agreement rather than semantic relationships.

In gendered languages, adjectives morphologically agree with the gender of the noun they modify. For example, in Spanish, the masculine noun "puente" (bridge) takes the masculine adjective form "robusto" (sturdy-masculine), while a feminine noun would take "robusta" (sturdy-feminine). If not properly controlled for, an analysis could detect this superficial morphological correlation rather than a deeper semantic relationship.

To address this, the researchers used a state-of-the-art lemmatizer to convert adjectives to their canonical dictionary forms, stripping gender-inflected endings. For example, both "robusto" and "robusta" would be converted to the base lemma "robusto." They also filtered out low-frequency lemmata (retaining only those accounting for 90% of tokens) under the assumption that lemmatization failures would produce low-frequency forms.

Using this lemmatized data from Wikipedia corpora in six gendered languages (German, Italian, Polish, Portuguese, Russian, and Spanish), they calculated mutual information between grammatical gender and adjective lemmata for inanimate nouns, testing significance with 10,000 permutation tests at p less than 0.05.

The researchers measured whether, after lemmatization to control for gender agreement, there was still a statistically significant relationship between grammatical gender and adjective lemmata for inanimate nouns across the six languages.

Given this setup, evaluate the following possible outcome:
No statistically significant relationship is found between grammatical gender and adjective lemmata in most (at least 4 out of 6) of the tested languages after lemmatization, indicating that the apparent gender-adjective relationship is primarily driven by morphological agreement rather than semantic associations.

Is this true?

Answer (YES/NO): NO